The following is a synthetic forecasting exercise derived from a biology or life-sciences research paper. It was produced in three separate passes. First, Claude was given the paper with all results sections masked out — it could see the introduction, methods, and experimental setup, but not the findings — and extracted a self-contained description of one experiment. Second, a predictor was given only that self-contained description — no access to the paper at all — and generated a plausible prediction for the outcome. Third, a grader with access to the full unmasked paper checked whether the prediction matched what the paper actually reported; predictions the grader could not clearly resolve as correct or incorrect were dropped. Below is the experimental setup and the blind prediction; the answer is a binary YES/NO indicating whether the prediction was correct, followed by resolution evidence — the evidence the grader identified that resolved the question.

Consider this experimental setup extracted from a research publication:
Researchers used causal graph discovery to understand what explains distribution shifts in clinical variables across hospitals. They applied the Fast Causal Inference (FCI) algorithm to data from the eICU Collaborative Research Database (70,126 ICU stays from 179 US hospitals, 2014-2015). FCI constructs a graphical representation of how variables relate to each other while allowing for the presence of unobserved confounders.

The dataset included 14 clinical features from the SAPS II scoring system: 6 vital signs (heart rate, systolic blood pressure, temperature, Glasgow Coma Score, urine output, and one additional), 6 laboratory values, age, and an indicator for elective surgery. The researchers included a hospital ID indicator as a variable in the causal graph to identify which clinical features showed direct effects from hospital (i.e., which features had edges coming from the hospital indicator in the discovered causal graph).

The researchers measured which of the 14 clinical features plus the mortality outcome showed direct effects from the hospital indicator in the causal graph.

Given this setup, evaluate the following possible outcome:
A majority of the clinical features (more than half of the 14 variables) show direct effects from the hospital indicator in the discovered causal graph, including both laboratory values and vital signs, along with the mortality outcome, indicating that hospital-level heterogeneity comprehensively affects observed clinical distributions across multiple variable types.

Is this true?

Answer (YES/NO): NO